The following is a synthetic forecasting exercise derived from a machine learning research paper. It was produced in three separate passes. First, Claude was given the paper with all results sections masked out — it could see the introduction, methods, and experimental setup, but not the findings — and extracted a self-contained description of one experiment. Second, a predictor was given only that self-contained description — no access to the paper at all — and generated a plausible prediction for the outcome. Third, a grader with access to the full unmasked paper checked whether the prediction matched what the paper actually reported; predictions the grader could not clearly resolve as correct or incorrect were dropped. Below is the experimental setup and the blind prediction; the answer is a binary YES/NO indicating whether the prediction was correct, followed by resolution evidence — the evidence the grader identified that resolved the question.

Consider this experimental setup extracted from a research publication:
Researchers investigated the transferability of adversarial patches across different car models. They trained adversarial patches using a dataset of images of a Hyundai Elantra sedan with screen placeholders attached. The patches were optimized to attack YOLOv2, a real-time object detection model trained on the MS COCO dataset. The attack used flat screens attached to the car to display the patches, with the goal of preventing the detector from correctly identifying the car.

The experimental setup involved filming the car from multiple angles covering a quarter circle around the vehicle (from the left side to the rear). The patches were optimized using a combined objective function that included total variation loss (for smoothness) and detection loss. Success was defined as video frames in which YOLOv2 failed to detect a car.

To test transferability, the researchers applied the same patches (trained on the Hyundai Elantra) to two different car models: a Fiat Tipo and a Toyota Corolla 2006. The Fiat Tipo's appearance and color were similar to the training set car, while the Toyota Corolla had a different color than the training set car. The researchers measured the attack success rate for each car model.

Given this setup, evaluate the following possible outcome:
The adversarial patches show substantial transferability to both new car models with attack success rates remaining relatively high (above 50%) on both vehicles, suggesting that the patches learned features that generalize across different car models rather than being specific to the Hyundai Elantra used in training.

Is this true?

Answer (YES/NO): YES